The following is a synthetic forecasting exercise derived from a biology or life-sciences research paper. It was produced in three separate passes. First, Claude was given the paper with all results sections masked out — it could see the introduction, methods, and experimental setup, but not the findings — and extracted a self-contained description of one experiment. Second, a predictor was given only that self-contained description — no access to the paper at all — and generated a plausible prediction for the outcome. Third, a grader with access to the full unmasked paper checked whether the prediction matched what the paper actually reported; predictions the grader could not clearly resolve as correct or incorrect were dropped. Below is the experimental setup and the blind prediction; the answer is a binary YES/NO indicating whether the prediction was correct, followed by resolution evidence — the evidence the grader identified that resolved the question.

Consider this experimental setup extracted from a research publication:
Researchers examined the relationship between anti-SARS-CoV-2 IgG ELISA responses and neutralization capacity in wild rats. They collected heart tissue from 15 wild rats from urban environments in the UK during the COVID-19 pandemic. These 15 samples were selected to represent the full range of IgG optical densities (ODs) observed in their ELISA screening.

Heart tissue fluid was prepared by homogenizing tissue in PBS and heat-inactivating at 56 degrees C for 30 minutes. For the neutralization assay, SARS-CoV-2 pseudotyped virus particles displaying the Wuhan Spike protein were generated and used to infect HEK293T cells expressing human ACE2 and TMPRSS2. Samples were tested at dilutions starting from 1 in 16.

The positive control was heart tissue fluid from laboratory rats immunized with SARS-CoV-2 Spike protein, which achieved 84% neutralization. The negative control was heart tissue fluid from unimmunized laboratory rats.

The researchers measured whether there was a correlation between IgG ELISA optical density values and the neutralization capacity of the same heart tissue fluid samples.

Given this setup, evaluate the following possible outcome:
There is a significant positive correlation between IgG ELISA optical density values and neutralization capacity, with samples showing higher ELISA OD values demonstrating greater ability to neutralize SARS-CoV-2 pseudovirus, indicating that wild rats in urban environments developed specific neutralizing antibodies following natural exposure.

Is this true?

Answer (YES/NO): NO